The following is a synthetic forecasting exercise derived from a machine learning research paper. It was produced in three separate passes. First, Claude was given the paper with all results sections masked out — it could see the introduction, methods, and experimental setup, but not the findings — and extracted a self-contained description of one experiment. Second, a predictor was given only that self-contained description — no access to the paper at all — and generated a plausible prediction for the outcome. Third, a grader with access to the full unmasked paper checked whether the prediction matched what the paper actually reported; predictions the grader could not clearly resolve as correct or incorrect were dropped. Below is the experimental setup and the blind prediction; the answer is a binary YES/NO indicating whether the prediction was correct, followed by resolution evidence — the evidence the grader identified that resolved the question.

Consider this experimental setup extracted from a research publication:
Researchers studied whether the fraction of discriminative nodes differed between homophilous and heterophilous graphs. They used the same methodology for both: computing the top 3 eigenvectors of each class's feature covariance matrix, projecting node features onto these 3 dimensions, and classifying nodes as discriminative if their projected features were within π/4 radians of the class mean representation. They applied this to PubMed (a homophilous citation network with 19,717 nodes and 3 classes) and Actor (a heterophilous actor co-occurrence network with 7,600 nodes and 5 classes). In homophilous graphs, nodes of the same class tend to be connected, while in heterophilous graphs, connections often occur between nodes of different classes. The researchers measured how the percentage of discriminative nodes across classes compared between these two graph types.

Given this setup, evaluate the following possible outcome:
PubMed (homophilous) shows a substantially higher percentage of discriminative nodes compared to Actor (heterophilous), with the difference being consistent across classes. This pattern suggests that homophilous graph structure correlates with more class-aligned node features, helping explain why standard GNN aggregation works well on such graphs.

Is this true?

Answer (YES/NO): YES